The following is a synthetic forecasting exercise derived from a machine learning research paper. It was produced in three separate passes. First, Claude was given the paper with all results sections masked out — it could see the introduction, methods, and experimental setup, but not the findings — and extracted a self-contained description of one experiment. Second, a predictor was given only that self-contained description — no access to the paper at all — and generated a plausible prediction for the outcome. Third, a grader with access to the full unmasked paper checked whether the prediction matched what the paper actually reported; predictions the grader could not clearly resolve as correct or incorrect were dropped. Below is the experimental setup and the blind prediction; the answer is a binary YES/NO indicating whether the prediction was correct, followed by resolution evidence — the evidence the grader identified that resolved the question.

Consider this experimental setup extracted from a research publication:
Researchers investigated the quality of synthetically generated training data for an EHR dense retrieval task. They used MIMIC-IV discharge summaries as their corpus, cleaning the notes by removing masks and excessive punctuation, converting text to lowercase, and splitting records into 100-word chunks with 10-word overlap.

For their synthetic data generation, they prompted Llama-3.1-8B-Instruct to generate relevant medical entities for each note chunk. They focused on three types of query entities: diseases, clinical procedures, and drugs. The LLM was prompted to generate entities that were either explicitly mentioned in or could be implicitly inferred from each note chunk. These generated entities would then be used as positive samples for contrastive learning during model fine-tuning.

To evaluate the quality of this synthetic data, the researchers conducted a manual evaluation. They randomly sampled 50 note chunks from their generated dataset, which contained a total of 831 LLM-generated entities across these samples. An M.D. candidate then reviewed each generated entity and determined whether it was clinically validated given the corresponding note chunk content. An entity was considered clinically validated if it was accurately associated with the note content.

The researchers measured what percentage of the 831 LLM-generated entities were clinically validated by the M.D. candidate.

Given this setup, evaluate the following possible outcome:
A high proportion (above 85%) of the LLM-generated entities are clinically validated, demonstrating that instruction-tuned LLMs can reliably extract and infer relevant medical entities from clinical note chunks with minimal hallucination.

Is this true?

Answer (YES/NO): YES